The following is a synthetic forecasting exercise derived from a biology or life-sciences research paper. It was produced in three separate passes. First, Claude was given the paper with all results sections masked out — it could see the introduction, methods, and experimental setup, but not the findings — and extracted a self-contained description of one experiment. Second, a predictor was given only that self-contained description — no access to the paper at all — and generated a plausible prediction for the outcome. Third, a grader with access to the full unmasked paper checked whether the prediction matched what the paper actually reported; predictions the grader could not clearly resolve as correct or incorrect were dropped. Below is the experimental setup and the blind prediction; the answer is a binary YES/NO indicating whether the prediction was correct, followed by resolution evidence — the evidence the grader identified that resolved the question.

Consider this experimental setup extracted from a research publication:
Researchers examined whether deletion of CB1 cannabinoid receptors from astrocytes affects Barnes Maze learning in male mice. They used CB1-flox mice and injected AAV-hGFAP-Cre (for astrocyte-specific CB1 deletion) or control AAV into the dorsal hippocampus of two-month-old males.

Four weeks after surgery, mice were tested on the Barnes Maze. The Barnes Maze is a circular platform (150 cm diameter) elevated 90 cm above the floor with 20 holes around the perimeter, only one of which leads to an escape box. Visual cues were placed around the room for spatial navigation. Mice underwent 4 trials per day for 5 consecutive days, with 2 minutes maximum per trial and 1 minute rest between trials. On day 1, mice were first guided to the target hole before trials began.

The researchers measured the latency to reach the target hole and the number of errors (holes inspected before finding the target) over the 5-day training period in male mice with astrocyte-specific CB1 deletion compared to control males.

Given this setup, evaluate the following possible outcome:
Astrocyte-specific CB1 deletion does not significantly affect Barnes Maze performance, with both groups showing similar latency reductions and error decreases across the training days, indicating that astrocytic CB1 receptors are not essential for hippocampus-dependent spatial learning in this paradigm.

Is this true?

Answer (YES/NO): NO